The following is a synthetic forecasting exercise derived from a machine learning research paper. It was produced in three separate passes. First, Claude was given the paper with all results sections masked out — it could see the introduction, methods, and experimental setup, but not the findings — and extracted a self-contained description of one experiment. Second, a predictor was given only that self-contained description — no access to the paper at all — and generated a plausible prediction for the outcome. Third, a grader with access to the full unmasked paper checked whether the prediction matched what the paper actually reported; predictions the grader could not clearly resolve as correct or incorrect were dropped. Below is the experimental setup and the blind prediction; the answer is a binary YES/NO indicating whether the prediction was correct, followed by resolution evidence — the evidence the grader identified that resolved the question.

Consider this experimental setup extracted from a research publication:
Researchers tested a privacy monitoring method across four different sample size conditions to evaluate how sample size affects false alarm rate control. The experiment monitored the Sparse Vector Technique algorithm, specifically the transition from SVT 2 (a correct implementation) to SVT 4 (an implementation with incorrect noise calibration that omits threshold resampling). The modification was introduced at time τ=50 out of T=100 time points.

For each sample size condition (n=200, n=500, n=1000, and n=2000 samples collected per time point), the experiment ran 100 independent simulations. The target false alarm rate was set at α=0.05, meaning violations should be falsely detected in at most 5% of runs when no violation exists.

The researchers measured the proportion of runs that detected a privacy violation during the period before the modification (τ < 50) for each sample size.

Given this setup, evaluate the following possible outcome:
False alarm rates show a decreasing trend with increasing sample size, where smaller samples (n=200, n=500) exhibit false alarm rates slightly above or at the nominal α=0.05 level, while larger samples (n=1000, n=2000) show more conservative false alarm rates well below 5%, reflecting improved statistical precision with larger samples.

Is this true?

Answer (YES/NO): NO